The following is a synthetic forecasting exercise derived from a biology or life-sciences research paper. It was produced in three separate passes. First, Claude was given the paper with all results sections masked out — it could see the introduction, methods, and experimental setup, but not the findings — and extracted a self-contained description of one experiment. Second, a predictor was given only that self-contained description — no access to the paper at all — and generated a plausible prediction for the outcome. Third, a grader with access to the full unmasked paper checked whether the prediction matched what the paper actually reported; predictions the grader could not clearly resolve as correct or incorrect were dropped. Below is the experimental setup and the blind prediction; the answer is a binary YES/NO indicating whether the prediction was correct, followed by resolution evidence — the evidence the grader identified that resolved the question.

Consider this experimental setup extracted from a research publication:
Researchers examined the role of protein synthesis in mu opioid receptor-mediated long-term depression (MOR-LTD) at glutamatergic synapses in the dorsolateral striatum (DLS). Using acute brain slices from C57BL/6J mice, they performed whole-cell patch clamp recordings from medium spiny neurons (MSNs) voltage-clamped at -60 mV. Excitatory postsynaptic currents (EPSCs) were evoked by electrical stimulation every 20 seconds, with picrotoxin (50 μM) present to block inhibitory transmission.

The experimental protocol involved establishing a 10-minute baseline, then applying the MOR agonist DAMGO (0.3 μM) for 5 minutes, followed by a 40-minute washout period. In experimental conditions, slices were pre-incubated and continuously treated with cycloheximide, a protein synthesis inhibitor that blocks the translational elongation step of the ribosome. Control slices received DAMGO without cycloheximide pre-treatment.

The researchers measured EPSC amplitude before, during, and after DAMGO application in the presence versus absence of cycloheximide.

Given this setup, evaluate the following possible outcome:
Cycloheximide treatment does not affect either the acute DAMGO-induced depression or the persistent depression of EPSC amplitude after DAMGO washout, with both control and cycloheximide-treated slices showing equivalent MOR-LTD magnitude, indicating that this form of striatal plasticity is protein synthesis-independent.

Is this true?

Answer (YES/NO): NO